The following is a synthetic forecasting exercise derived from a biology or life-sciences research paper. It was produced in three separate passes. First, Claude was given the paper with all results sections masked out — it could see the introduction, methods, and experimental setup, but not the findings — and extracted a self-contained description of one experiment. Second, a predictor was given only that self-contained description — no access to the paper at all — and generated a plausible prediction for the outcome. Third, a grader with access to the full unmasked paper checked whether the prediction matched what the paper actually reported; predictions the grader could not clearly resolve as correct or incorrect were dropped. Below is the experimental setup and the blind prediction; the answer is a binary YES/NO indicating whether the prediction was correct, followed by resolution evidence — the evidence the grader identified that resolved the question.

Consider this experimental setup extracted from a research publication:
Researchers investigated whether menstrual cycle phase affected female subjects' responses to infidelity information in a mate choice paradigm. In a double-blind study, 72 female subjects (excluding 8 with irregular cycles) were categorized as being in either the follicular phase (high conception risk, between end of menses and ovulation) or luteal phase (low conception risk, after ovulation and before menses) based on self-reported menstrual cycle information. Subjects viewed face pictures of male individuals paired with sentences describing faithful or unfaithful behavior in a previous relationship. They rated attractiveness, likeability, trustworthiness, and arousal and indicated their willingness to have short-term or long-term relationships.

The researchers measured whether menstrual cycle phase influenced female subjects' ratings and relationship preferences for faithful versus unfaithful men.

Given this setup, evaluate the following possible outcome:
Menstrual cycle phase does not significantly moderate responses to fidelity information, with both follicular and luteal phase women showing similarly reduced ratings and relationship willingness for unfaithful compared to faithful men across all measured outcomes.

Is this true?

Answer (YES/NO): YES